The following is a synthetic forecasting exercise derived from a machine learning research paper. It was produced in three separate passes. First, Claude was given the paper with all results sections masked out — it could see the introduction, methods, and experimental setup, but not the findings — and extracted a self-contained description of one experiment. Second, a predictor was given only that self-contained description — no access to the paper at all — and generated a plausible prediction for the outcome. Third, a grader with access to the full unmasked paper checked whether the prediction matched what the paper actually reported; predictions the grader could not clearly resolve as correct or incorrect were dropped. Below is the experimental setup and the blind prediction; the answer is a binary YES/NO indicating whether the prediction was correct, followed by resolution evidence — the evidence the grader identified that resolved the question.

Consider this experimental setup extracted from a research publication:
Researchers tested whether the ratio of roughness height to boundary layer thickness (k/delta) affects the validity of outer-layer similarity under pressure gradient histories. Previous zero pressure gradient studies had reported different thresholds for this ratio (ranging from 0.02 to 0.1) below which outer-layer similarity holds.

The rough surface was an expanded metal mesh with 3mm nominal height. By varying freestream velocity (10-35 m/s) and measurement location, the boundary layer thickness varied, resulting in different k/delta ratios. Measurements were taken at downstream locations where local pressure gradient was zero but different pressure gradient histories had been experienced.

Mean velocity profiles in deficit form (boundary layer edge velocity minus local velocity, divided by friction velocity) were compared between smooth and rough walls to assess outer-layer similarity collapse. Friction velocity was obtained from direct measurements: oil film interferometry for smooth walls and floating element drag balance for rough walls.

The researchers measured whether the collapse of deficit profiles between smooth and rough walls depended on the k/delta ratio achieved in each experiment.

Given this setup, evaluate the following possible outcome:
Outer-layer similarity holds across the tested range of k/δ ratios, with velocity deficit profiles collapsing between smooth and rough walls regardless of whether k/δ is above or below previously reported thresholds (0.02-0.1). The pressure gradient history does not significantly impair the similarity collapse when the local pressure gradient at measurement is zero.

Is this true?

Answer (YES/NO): NO